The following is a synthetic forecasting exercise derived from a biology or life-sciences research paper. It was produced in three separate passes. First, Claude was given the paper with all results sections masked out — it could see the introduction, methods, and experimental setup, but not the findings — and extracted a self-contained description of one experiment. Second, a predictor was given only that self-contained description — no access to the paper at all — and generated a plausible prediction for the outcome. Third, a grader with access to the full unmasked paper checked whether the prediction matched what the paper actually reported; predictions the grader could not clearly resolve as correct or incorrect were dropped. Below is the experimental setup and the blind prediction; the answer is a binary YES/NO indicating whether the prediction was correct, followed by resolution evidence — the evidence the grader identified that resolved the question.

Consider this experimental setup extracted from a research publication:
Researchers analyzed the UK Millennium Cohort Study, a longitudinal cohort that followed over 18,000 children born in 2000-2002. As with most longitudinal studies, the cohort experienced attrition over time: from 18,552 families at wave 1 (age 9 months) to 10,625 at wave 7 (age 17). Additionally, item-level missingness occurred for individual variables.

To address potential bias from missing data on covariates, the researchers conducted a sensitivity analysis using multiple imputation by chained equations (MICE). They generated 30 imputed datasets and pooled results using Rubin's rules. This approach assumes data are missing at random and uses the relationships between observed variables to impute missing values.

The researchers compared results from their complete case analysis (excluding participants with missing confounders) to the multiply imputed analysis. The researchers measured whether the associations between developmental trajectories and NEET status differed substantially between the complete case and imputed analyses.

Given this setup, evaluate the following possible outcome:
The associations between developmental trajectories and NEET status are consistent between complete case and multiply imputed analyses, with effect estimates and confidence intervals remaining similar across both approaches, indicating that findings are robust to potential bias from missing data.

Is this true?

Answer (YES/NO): YES